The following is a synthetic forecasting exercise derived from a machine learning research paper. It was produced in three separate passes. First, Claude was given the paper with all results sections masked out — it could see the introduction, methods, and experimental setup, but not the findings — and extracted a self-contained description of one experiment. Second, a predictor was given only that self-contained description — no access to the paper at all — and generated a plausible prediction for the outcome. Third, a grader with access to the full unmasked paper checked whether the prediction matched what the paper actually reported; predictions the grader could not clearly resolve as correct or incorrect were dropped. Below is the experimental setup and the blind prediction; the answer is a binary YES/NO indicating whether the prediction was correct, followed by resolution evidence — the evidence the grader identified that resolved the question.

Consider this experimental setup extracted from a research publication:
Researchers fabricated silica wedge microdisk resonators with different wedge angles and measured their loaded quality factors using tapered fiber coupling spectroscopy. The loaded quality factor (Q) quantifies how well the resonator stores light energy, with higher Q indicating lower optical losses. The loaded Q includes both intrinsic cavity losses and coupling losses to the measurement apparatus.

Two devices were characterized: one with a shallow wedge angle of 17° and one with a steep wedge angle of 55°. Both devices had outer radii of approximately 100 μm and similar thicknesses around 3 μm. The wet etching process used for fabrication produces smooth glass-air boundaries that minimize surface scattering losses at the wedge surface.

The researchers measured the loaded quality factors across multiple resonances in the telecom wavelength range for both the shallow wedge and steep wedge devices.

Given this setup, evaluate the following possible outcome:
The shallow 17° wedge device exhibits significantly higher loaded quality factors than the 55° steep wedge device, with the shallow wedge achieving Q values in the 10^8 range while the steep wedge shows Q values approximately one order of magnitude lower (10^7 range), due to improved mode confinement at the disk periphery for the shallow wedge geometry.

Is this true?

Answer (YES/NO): NO